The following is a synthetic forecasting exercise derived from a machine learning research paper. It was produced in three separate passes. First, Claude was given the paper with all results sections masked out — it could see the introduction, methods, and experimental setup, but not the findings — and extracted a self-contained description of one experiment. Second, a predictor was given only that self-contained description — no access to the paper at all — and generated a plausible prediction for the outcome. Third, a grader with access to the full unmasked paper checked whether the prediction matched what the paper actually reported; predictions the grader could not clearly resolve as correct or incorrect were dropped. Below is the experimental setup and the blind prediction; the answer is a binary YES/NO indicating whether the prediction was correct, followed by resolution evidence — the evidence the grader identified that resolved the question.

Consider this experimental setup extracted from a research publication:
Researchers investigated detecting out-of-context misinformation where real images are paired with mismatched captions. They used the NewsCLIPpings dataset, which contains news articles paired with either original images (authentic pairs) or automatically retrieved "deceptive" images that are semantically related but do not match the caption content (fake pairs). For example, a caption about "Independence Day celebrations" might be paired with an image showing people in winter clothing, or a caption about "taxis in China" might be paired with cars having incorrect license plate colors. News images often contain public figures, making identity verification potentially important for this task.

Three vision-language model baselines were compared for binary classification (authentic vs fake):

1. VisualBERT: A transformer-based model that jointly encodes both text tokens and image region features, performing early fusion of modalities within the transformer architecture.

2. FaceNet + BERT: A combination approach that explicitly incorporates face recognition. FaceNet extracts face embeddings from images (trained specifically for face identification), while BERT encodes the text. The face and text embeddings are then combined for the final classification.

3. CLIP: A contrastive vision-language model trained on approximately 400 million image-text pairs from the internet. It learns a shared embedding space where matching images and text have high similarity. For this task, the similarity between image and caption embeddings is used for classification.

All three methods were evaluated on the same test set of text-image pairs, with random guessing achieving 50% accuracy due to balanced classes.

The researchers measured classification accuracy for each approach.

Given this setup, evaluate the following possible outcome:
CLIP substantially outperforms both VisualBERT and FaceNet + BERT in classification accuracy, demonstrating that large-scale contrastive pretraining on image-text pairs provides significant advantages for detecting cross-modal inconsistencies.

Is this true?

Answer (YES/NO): NO